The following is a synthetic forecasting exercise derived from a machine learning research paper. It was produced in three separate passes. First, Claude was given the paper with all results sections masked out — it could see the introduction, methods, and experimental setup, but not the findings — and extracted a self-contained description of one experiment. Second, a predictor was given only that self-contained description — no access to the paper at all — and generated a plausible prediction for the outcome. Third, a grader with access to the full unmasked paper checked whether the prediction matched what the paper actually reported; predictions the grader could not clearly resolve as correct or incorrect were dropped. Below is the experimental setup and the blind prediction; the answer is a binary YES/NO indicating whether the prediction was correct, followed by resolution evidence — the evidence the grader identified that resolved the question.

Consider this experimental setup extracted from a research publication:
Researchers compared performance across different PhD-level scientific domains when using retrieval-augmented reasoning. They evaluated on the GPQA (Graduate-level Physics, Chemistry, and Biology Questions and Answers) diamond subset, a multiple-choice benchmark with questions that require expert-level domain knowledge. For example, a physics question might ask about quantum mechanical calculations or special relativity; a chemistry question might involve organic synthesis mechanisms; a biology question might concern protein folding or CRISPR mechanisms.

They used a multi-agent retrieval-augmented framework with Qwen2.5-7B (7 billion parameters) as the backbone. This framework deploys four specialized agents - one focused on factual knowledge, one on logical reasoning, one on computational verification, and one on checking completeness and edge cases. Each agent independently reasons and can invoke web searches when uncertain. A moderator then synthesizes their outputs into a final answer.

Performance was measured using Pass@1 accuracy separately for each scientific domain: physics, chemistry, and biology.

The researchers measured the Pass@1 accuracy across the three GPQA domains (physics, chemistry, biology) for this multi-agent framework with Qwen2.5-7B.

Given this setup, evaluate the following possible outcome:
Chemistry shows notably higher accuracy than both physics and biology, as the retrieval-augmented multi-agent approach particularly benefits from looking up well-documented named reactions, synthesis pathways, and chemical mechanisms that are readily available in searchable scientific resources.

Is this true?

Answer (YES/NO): NO